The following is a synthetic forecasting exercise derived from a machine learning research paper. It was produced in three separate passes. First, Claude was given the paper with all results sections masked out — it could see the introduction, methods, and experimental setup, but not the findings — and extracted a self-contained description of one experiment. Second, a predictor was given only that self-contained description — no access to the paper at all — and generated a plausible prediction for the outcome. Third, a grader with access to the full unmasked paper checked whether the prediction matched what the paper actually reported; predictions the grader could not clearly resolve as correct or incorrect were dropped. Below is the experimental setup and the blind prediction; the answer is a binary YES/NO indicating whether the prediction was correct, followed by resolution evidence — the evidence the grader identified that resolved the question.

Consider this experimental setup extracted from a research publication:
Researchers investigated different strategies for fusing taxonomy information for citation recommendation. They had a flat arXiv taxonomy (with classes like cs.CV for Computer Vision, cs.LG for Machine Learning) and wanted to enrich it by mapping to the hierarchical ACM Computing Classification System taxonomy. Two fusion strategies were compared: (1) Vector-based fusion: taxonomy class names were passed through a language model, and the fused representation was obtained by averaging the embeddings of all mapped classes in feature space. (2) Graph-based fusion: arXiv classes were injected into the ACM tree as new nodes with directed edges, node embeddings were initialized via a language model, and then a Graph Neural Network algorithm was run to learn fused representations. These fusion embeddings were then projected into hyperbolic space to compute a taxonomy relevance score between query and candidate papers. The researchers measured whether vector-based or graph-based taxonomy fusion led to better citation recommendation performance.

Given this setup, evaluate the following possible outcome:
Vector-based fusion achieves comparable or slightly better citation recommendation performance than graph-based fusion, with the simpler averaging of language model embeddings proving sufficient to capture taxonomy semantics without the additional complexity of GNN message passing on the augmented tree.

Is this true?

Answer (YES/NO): NO